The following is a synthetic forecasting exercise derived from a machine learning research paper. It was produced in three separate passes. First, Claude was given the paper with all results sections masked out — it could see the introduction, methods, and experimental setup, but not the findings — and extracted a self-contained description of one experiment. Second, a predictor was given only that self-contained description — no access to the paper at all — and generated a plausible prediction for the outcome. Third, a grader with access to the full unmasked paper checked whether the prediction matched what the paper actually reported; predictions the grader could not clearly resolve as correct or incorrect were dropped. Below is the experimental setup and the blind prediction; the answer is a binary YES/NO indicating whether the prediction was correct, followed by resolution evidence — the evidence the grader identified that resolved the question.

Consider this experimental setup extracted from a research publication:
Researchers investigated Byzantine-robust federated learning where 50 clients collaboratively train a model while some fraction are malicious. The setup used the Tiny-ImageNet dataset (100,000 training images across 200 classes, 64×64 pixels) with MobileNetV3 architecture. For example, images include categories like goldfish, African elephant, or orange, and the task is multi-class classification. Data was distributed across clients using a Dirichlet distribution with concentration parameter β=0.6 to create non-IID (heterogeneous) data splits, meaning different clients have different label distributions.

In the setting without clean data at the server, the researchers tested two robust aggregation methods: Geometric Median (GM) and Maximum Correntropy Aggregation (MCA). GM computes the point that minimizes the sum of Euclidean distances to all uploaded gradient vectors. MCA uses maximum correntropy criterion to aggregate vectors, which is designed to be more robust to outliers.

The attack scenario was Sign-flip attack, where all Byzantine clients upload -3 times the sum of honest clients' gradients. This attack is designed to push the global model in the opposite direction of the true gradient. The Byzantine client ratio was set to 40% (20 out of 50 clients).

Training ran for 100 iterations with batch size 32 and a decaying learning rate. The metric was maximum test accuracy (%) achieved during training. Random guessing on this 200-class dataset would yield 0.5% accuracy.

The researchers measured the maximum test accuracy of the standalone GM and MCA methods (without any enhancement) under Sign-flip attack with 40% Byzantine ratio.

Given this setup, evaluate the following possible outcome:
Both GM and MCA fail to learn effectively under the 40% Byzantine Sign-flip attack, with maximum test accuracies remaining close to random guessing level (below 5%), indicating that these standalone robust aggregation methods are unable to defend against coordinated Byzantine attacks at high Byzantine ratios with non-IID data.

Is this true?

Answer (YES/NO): YES